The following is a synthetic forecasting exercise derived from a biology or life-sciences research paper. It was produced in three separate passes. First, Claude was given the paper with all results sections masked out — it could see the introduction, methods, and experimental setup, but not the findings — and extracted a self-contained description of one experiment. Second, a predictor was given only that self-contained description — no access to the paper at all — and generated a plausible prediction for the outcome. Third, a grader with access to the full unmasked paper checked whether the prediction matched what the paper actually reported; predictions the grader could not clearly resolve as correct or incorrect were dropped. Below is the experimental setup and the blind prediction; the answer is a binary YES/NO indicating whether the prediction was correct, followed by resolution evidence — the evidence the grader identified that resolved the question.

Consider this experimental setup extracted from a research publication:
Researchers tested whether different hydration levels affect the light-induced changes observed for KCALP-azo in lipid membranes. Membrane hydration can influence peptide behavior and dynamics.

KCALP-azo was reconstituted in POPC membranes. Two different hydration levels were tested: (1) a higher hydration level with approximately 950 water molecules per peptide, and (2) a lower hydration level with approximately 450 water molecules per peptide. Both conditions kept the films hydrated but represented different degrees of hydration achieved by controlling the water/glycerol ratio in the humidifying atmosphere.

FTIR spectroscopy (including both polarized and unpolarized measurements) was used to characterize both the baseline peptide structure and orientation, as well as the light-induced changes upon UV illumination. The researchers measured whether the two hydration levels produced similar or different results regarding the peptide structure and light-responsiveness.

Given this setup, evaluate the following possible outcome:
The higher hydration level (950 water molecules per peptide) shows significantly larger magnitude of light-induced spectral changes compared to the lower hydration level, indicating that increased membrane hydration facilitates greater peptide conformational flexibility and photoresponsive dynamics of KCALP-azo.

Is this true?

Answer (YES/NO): NO